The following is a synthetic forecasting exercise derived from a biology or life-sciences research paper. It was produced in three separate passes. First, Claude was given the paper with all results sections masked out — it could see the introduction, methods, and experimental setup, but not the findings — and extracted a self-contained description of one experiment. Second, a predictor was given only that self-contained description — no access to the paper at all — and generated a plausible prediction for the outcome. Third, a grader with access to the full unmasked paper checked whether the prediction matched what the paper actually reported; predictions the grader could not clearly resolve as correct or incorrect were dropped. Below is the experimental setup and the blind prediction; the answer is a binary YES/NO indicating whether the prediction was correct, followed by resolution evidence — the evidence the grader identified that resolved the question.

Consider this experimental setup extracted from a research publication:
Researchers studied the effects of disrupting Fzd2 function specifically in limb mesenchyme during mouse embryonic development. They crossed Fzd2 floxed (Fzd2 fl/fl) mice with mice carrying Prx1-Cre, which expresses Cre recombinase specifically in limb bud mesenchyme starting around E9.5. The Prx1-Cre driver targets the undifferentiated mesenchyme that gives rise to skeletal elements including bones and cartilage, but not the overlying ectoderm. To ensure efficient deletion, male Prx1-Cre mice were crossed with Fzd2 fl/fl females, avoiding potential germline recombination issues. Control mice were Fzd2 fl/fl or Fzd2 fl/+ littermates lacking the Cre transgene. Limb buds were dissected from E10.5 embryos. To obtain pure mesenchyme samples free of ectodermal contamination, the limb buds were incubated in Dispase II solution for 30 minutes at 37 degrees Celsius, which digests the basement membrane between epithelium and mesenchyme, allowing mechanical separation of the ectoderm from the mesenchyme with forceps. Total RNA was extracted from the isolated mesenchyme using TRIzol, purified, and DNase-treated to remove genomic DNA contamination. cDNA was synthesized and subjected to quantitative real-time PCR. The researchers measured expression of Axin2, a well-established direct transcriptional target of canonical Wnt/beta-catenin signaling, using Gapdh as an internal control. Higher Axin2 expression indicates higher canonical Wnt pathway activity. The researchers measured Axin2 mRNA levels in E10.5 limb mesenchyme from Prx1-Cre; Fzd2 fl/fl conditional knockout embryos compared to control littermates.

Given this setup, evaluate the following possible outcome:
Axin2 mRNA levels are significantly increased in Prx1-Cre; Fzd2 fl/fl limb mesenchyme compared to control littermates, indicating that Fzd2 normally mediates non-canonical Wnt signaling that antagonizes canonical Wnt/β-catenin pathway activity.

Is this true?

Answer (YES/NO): NO